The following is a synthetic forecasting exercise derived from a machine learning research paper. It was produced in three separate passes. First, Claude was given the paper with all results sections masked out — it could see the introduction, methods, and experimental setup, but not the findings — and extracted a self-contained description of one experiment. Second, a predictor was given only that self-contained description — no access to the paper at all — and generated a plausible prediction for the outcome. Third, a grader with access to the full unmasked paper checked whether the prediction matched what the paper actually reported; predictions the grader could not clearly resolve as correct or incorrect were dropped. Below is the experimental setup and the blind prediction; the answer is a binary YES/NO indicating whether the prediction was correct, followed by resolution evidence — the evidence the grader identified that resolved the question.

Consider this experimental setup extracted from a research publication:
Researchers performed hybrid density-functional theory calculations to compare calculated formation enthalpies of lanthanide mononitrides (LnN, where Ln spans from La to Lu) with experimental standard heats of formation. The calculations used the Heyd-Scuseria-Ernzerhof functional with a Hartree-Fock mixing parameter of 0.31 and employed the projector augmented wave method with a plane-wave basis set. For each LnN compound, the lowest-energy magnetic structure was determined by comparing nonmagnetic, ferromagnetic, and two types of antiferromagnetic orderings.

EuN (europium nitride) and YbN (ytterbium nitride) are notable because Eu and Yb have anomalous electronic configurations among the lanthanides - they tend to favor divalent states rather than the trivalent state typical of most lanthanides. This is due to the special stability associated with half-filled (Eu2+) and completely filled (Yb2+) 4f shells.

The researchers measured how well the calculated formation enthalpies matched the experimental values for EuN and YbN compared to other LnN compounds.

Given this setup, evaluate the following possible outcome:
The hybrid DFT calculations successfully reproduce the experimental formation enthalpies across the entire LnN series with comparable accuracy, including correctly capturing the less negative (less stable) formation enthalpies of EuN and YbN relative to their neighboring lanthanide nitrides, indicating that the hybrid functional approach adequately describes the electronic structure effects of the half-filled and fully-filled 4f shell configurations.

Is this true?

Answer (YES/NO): NO